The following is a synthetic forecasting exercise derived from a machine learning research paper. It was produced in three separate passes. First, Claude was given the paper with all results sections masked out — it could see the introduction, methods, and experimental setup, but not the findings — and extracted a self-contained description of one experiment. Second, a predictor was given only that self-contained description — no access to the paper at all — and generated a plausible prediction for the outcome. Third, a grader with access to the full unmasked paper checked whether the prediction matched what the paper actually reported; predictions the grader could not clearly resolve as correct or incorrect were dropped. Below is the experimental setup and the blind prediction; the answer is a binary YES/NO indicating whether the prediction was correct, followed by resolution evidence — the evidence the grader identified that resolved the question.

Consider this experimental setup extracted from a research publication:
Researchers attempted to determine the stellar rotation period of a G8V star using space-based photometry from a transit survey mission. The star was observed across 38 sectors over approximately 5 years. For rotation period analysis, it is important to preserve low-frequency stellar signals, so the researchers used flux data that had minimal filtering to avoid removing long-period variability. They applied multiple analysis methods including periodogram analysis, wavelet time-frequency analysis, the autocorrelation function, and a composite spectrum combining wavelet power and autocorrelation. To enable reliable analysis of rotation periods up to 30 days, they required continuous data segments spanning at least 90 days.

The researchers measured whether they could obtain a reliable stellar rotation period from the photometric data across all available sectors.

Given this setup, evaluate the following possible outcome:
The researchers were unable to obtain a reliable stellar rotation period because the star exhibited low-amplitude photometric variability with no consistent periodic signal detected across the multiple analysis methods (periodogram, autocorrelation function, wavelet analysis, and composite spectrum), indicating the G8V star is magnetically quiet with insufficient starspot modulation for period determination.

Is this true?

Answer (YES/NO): NO